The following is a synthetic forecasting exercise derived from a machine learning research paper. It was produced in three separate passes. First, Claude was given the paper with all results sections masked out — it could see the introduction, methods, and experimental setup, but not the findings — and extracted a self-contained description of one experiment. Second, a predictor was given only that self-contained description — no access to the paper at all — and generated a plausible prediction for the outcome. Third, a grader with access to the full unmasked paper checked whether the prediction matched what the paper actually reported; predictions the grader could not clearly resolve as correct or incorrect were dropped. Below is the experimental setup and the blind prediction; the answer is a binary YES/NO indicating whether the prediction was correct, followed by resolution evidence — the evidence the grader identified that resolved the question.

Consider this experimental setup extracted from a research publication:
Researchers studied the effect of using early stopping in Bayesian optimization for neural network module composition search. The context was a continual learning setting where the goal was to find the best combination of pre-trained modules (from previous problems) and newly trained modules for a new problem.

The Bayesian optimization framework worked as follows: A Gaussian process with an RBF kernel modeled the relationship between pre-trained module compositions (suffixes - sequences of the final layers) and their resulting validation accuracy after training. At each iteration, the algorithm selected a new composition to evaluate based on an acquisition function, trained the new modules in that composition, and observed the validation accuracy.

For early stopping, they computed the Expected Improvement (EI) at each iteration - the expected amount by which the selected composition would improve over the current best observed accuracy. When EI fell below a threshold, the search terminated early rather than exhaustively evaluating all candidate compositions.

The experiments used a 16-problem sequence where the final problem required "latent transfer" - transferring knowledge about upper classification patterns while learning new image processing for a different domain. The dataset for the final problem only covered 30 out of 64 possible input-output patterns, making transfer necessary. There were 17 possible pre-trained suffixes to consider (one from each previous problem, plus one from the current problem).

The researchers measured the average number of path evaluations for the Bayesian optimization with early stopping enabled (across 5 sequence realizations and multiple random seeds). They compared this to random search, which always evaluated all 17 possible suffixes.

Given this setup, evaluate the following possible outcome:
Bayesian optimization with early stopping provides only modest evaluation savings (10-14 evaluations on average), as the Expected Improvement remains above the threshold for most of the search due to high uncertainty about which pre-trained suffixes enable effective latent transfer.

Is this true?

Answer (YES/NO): YES